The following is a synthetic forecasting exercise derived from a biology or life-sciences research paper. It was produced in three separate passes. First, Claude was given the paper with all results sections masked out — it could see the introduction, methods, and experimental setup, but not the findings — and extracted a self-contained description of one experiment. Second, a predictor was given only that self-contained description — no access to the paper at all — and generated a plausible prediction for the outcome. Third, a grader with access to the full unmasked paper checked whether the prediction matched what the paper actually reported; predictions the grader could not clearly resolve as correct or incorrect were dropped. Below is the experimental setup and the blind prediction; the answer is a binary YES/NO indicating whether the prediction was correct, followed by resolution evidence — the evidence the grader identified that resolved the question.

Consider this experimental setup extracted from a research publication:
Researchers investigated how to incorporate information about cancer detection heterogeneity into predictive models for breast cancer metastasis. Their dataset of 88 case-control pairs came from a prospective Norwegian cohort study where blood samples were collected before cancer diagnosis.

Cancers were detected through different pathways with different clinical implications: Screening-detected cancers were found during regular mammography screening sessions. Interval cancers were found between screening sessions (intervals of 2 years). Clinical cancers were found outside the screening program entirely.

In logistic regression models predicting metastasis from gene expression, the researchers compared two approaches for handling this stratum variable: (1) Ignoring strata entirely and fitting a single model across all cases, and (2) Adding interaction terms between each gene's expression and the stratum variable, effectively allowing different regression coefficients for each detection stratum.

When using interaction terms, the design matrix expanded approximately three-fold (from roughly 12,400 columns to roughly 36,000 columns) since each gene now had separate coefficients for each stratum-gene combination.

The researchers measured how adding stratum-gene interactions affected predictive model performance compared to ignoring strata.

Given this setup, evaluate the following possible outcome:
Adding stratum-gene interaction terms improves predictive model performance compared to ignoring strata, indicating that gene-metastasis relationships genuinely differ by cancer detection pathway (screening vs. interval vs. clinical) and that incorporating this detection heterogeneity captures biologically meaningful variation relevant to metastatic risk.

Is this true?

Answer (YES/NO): NO